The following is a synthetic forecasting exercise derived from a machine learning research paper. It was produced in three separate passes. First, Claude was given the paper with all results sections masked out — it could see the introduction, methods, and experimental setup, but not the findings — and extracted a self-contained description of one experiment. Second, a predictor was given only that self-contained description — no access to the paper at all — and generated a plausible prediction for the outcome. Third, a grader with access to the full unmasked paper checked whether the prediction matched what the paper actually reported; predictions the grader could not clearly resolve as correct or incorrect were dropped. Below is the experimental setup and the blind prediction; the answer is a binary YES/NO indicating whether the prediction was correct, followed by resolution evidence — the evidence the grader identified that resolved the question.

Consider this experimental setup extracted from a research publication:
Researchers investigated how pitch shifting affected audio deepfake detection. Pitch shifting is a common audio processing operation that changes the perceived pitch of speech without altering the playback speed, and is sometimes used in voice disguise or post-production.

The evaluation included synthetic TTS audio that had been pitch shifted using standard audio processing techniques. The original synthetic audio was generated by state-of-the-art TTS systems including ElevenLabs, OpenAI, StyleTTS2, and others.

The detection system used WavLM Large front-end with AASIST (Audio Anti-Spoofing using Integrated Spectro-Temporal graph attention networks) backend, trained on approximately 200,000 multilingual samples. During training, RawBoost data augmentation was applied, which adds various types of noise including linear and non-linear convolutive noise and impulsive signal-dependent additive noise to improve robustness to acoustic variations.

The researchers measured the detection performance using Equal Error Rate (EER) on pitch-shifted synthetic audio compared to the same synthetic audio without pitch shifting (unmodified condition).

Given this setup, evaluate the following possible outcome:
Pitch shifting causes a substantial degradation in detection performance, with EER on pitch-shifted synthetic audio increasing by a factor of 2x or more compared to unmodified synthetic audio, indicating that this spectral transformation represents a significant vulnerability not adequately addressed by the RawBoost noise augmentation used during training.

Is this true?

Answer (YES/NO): NO